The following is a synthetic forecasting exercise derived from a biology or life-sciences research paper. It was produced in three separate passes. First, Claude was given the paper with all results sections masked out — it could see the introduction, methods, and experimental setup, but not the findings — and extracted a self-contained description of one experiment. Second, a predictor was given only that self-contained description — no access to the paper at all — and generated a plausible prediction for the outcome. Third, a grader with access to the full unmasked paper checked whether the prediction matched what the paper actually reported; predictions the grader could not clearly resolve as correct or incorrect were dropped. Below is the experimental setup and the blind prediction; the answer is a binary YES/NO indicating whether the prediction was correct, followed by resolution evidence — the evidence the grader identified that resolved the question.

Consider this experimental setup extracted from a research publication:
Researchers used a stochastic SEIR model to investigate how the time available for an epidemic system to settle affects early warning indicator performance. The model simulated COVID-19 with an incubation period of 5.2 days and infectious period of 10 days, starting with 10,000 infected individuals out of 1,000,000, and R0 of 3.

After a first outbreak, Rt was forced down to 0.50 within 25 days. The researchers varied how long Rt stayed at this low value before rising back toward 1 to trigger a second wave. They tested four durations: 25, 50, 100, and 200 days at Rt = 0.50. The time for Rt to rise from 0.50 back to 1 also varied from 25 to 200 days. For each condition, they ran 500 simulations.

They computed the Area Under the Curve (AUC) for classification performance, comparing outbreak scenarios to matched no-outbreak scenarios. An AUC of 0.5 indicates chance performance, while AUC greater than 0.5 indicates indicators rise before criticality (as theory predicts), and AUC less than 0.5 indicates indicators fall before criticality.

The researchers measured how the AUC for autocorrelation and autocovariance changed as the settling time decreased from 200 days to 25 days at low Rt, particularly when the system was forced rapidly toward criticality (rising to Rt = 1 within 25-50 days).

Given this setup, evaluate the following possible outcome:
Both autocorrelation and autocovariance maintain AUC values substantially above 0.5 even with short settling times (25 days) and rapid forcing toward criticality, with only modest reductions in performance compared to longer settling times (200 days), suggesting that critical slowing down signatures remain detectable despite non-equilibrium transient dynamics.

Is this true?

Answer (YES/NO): NO